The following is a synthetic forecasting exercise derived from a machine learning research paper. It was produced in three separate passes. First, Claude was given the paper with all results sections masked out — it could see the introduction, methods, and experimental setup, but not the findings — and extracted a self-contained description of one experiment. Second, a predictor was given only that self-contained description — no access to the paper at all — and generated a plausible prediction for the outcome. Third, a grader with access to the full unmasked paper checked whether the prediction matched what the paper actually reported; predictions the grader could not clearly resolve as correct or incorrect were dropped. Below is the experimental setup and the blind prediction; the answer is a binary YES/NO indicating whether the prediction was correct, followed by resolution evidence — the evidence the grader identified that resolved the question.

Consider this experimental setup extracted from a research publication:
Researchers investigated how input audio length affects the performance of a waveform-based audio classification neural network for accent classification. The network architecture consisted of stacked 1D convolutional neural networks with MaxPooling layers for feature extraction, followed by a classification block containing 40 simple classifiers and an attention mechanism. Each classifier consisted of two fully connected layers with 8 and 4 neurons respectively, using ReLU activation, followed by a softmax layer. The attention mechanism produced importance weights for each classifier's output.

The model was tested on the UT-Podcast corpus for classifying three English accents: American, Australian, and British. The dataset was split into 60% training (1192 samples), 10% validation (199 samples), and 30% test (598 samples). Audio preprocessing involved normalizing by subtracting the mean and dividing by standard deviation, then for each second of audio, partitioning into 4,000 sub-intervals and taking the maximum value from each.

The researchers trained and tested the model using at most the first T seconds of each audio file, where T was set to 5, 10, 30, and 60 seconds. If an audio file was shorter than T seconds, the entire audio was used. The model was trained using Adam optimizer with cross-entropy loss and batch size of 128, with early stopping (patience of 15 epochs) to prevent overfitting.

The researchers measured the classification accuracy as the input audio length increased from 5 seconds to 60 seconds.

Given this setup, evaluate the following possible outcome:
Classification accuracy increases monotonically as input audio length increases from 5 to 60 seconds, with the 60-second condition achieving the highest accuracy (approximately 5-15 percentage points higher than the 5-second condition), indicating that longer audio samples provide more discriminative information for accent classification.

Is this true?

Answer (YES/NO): NO